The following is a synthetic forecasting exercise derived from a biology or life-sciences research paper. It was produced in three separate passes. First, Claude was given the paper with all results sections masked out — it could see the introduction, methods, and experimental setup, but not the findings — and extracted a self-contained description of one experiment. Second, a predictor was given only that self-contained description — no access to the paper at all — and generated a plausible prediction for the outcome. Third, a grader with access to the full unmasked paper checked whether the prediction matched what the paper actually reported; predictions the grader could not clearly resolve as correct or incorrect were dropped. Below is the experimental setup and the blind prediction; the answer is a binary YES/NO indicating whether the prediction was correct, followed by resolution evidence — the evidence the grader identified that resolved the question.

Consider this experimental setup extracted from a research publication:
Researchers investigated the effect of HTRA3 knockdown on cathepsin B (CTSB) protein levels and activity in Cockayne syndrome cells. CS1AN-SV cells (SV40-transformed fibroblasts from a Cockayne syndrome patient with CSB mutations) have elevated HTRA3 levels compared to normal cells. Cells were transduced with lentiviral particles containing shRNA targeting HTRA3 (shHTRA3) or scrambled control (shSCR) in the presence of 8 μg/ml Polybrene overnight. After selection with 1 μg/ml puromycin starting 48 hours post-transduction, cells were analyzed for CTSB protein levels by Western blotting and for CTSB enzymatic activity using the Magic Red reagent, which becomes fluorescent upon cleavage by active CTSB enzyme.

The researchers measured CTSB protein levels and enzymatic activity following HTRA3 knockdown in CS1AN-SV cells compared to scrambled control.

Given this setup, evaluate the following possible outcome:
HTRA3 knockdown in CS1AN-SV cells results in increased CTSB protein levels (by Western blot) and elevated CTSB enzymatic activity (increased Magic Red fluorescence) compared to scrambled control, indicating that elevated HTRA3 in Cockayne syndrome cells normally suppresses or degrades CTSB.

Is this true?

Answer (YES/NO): NO